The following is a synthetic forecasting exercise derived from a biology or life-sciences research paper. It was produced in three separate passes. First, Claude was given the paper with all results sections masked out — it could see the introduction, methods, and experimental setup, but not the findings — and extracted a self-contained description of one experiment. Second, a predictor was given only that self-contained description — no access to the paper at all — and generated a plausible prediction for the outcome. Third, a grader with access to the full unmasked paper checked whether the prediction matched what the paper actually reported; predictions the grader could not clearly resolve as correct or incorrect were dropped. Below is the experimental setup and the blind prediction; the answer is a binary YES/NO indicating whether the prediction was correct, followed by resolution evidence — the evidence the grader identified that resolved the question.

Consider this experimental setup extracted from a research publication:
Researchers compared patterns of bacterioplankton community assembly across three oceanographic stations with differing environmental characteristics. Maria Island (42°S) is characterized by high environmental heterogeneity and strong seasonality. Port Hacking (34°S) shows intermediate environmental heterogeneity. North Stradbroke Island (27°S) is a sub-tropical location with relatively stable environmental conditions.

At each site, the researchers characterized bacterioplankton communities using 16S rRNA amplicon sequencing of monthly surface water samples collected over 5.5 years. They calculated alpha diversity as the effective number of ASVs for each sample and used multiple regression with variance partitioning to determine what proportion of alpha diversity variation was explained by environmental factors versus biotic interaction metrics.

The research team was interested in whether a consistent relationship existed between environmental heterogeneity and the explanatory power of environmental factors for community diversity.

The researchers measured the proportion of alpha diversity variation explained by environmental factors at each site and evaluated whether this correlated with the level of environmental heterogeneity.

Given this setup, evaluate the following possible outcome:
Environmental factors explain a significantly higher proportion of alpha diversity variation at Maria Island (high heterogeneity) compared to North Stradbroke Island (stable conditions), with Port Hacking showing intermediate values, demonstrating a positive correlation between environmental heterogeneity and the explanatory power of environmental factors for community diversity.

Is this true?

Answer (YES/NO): YES